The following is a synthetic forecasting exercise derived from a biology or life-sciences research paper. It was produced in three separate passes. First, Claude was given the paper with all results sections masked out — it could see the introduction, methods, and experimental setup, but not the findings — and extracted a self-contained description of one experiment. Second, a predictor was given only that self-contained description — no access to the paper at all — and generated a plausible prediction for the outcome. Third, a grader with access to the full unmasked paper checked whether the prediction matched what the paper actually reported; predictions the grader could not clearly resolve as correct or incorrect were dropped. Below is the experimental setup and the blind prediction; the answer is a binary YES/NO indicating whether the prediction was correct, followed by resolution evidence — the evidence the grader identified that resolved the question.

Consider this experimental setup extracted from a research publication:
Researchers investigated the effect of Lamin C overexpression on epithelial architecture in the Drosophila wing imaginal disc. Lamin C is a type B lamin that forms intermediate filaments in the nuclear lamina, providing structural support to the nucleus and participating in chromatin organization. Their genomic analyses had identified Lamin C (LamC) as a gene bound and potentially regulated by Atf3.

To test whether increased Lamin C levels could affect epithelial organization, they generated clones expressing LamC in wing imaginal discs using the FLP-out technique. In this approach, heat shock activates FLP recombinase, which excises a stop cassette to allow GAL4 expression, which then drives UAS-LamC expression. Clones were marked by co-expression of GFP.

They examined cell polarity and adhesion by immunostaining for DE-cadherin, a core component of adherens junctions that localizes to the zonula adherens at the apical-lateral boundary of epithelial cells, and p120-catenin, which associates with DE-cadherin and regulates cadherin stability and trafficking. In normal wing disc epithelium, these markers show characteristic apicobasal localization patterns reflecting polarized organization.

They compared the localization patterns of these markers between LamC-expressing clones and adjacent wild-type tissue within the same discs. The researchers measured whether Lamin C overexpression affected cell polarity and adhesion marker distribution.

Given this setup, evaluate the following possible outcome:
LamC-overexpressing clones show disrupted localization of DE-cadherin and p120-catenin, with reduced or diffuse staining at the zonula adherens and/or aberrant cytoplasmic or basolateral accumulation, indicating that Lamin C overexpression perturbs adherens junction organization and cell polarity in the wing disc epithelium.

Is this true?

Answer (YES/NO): NO